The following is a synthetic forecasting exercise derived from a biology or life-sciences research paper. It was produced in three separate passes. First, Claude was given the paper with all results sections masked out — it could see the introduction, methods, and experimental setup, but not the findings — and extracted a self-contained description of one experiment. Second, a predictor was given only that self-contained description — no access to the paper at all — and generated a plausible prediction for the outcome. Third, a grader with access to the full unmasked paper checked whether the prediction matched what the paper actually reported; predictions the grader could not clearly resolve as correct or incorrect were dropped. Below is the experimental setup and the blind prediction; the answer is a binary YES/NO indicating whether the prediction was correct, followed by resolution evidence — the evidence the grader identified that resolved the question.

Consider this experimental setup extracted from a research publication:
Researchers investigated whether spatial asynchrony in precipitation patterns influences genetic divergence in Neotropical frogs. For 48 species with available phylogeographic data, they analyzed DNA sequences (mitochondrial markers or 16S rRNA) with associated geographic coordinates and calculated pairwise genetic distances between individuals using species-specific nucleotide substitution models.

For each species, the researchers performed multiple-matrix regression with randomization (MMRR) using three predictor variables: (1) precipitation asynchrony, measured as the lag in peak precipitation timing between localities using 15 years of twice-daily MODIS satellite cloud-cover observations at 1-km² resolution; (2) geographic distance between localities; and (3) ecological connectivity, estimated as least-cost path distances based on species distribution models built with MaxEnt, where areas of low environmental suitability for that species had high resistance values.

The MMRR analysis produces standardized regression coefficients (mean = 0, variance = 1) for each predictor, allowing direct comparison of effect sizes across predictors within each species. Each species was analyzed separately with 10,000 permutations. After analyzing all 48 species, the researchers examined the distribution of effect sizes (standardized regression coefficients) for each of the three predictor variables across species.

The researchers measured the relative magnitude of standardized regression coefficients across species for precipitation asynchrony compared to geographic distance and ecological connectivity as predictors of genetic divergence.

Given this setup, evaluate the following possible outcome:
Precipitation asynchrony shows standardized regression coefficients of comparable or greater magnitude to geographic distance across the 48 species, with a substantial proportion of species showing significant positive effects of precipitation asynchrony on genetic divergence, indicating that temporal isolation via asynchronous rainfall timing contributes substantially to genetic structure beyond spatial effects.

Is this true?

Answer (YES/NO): NO